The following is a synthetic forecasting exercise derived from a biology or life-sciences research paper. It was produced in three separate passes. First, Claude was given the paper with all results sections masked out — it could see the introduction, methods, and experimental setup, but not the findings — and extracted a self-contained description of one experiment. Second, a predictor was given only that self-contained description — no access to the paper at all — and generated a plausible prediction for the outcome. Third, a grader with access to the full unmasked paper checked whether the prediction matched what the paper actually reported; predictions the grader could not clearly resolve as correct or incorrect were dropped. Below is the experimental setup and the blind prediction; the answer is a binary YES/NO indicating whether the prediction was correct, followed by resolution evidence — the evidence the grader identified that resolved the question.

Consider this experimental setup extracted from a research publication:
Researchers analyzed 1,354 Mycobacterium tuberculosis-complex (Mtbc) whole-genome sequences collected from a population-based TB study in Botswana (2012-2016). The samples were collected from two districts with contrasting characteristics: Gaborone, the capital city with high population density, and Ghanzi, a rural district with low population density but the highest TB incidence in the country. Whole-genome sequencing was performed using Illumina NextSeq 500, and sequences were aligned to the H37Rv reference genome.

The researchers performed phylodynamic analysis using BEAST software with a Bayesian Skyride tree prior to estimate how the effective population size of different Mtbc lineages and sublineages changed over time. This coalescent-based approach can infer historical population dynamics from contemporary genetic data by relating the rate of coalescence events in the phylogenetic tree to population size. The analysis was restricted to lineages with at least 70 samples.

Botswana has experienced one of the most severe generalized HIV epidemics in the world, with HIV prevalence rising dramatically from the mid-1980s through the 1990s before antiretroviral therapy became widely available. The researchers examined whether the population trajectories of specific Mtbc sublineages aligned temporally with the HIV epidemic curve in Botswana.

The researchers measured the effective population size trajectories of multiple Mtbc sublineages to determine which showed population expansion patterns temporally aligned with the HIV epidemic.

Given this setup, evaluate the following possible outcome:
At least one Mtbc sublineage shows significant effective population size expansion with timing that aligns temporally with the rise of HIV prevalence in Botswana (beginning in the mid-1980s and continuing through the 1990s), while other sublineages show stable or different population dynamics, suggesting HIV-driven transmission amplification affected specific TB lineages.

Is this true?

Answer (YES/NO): YES